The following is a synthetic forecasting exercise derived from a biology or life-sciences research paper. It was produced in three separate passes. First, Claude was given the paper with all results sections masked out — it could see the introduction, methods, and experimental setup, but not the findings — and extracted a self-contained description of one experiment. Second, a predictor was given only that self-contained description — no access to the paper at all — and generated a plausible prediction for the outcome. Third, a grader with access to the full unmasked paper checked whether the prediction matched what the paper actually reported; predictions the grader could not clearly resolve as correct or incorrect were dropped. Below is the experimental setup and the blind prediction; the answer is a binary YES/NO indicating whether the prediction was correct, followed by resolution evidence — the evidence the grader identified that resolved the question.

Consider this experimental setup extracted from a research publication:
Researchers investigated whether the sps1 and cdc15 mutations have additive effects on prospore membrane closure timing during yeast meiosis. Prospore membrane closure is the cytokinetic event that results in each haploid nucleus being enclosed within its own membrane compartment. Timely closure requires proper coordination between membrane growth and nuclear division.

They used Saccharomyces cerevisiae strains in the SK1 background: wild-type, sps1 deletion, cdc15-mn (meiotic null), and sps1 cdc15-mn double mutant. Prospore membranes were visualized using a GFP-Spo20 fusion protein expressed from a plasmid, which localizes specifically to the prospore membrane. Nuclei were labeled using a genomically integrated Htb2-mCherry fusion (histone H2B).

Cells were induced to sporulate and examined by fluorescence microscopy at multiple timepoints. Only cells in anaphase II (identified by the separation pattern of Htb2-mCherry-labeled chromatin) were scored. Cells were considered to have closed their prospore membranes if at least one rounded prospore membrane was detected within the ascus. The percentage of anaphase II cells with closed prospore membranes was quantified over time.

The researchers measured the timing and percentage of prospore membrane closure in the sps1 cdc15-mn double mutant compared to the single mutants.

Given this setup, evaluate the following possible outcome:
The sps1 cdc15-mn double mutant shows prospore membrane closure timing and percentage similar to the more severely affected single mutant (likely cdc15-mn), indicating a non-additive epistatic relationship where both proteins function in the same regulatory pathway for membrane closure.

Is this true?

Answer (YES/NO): YES